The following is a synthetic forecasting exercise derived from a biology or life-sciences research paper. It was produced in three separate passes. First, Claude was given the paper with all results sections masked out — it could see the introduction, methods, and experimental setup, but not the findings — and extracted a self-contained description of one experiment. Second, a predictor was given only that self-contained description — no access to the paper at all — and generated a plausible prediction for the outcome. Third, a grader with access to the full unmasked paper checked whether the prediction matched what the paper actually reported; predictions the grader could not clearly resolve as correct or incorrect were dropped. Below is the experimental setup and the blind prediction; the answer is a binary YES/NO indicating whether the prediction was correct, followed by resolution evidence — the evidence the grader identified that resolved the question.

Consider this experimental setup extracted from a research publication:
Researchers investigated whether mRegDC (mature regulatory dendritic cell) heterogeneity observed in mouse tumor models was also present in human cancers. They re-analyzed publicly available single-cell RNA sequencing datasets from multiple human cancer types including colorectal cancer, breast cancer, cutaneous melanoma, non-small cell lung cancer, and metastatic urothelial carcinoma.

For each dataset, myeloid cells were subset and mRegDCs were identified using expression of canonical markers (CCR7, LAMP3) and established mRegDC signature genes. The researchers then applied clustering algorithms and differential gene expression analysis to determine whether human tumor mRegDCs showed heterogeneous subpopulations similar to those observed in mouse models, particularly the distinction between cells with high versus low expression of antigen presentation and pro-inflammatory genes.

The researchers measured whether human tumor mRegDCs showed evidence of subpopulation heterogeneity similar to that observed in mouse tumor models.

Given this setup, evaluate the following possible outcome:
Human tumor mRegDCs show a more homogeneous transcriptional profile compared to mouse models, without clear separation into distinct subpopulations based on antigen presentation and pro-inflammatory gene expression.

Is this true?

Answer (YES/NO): NO